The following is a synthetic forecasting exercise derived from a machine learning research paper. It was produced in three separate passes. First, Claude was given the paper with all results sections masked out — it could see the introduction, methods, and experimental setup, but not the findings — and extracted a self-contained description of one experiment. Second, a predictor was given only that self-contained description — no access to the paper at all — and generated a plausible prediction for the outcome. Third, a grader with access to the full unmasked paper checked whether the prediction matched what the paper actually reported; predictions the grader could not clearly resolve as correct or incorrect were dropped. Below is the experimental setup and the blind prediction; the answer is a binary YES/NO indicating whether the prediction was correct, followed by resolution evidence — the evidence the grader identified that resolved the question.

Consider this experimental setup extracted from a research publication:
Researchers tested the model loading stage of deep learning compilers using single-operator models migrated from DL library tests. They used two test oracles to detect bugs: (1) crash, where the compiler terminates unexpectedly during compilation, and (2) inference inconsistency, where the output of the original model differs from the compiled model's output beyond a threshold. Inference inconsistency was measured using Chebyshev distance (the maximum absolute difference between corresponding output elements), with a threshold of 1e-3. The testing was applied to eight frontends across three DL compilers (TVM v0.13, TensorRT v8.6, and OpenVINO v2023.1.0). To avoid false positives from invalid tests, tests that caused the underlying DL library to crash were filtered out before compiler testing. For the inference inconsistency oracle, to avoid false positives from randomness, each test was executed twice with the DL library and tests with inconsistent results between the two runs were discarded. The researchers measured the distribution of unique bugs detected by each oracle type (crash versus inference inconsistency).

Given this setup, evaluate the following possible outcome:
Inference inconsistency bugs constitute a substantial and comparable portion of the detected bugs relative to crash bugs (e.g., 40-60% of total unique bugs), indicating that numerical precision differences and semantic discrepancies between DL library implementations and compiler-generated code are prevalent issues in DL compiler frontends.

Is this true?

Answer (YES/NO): YES